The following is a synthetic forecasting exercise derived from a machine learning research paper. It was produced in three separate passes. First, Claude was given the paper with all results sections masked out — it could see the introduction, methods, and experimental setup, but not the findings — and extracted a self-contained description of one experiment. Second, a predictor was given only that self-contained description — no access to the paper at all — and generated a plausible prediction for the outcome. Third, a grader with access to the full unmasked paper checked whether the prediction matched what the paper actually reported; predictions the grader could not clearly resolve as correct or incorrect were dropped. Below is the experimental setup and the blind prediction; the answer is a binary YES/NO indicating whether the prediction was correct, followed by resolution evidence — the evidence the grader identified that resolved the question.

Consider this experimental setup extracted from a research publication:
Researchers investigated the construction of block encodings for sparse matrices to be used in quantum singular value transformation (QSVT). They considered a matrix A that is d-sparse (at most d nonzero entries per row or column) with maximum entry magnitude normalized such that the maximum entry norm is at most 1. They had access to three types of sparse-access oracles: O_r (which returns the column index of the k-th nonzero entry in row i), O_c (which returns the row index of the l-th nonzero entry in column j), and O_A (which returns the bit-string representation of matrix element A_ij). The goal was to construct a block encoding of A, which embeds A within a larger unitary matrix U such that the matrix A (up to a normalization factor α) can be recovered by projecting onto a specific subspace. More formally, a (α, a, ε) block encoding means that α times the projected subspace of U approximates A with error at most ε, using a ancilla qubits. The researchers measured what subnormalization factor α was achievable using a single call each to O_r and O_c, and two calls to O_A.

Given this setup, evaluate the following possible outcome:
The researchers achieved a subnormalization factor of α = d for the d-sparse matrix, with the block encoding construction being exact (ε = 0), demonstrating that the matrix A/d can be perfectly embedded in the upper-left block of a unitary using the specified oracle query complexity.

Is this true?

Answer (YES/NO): NO